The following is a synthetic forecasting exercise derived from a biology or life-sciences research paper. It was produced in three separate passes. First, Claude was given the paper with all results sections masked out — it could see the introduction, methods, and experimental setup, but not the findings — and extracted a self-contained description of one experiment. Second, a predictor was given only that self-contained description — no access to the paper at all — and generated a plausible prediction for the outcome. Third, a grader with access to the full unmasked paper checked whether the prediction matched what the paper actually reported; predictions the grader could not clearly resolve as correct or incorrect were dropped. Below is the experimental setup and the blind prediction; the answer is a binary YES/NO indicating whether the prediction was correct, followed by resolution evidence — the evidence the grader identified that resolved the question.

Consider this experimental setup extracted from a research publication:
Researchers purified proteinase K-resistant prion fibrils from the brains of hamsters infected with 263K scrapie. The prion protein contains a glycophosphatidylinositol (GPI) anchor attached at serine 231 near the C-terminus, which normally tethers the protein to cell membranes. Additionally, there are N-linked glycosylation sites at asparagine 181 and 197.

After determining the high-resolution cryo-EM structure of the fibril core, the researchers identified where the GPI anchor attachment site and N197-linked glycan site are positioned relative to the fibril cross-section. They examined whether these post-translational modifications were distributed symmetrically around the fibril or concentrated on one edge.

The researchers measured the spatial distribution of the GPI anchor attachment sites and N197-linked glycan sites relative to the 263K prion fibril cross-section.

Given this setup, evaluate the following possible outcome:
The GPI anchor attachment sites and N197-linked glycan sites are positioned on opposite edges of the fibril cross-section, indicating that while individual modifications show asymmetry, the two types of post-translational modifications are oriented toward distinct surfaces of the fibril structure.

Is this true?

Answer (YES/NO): NO